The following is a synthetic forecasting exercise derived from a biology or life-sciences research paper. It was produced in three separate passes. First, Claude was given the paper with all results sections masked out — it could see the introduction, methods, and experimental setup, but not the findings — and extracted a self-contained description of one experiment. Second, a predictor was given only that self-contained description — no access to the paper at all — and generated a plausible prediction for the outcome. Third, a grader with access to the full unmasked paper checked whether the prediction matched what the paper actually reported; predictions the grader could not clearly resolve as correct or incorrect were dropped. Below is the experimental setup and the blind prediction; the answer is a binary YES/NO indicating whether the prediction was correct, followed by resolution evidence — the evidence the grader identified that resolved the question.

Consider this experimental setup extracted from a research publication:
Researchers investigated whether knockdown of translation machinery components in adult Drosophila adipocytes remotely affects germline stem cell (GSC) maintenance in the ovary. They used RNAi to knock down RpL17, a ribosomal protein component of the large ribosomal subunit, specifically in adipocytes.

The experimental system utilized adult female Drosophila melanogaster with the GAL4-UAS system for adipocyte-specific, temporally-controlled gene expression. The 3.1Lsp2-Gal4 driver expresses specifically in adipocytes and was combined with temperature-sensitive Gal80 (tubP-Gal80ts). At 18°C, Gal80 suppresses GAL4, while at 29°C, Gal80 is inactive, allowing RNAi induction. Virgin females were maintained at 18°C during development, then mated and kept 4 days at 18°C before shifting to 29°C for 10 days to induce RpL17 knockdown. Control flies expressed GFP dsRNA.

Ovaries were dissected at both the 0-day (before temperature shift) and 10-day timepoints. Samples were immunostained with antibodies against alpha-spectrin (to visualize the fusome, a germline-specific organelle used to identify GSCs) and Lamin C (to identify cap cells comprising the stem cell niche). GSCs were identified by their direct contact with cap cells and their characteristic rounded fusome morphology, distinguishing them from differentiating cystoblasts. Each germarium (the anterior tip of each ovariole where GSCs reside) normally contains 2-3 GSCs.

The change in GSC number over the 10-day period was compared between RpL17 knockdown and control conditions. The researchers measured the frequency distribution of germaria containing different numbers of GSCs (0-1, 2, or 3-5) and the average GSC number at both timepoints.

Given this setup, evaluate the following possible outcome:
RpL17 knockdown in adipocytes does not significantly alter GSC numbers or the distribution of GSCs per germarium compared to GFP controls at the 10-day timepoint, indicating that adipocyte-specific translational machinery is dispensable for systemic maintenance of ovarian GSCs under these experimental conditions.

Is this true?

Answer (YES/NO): NO